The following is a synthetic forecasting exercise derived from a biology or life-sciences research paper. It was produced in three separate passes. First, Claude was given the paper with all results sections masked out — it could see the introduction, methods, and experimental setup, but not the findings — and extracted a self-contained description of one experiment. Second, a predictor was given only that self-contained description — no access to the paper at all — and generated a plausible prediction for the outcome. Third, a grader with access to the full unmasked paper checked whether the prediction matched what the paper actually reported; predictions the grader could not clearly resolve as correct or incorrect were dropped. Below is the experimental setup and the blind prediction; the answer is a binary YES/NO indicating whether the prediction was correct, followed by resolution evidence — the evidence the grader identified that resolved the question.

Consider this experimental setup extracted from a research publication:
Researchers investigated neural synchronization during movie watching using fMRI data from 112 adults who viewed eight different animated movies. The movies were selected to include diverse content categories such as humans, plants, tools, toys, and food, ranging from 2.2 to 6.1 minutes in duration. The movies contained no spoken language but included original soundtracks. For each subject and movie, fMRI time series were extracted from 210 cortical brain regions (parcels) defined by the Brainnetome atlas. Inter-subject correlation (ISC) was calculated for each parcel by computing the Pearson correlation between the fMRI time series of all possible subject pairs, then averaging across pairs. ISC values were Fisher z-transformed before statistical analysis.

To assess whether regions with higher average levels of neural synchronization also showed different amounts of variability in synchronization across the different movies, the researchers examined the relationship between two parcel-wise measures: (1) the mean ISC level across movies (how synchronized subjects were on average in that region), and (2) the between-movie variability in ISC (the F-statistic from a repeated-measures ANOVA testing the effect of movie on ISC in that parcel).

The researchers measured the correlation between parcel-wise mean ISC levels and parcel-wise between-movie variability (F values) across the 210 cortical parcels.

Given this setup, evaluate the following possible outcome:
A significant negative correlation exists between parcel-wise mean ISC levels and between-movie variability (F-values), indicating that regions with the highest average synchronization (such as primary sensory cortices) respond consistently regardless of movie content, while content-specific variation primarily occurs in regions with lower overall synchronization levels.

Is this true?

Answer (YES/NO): NO